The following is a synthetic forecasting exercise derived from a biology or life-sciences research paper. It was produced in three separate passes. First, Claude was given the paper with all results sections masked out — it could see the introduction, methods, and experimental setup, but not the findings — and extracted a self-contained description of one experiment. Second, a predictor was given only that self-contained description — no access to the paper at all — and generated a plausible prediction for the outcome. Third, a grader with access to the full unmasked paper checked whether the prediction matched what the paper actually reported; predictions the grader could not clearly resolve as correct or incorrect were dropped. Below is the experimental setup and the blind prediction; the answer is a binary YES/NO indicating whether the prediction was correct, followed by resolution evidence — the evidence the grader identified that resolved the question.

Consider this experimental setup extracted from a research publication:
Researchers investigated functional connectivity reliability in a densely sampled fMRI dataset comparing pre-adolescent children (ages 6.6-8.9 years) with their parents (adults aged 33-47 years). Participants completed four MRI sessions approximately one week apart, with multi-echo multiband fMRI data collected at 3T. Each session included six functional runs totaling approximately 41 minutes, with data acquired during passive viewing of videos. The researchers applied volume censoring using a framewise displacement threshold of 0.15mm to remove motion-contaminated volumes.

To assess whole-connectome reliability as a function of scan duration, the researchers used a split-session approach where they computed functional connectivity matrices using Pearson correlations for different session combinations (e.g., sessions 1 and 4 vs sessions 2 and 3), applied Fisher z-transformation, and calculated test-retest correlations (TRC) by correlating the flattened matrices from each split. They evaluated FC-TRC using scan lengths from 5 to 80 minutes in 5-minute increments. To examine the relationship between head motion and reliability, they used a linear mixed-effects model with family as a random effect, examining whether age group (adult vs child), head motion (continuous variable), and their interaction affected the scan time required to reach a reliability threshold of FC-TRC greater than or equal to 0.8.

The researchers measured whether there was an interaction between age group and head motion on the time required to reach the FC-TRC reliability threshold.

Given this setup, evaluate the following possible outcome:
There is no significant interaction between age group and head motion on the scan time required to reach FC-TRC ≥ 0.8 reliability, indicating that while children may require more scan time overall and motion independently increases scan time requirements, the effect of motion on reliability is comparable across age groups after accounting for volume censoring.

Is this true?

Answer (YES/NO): NO